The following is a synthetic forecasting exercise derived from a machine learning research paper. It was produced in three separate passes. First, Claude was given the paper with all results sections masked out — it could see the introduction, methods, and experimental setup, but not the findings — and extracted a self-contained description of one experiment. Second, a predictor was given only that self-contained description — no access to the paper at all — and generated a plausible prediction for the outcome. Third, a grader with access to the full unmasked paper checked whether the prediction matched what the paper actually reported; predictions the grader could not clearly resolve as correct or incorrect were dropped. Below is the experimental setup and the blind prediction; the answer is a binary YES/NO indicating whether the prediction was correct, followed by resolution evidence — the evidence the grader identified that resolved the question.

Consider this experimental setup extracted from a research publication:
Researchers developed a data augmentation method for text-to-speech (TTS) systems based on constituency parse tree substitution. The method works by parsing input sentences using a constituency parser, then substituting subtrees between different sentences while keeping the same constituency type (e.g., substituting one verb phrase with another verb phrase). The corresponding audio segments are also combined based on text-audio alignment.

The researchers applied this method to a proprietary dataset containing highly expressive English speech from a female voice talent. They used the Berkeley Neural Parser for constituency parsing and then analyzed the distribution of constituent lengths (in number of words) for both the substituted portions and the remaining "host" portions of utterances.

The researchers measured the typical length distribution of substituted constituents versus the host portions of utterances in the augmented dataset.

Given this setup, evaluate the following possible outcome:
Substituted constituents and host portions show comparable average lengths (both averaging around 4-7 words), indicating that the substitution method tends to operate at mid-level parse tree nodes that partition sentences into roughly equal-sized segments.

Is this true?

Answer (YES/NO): NO